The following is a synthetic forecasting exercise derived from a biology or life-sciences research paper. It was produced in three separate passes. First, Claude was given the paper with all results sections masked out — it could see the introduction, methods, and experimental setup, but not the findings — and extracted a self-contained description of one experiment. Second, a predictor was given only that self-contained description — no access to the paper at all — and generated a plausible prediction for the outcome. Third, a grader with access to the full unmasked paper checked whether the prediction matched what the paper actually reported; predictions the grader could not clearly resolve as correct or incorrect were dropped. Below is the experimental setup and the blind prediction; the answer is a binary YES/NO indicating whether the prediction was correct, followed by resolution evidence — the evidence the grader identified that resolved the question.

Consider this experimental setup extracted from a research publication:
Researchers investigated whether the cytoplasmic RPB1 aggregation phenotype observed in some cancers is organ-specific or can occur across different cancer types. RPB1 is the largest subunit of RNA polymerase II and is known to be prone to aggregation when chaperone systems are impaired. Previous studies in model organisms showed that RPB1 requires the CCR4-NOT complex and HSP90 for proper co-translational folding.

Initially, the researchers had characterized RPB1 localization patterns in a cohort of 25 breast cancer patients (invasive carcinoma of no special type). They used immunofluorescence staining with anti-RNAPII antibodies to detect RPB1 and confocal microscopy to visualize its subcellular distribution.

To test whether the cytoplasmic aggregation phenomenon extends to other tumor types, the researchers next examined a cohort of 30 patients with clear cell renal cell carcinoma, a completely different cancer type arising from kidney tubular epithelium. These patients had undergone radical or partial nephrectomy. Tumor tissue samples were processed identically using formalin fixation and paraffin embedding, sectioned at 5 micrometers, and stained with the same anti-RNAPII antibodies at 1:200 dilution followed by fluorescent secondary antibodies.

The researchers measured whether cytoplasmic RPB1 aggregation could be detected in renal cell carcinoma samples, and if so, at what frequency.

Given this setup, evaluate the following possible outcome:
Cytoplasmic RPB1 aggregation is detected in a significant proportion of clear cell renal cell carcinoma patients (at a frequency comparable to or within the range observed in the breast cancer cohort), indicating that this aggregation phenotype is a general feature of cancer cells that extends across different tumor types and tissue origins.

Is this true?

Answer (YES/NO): YES